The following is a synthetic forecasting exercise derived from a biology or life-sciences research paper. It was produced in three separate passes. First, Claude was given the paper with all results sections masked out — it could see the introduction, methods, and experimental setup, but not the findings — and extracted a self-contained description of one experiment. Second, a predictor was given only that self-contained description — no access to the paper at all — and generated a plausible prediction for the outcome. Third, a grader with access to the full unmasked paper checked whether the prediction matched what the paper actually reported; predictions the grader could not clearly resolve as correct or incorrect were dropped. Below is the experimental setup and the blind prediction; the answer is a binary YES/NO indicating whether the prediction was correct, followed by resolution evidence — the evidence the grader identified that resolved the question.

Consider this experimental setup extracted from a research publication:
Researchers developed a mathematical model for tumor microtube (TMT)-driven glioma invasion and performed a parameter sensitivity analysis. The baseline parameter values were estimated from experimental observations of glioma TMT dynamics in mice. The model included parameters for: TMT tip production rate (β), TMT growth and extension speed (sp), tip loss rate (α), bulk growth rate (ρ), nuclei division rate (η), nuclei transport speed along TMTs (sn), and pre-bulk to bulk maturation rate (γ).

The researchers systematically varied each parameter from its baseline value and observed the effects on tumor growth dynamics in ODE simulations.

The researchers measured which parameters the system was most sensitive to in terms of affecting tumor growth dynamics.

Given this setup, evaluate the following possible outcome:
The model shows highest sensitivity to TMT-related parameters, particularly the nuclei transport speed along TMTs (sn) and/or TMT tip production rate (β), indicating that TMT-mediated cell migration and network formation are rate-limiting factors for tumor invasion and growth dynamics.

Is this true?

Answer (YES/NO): NO